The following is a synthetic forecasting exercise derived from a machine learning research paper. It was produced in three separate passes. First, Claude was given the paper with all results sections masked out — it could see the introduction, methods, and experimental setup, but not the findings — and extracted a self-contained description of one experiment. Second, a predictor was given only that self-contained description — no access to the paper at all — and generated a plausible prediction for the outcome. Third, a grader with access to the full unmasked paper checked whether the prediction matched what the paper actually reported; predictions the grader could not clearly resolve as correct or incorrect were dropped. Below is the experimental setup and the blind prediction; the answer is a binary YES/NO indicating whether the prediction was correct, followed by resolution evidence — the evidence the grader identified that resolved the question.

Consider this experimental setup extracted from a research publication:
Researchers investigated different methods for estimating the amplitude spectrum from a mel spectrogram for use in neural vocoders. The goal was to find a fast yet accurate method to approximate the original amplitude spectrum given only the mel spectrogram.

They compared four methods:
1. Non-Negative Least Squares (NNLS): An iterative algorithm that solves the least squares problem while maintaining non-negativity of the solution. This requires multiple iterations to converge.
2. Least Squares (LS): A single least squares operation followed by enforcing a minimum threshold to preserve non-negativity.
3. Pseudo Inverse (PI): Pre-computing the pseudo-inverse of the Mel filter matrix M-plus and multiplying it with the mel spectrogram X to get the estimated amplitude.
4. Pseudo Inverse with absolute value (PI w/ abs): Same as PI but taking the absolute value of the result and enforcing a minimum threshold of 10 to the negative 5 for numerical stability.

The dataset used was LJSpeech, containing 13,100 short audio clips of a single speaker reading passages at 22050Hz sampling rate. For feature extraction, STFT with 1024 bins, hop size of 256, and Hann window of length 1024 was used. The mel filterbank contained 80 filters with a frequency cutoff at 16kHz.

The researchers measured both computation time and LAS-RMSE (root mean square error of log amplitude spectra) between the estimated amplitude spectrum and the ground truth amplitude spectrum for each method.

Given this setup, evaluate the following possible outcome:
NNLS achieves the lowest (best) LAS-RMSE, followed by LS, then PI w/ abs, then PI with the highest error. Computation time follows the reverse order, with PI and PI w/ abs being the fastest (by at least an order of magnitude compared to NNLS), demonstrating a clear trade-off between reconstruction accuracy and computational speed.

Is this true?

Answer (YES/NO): NO